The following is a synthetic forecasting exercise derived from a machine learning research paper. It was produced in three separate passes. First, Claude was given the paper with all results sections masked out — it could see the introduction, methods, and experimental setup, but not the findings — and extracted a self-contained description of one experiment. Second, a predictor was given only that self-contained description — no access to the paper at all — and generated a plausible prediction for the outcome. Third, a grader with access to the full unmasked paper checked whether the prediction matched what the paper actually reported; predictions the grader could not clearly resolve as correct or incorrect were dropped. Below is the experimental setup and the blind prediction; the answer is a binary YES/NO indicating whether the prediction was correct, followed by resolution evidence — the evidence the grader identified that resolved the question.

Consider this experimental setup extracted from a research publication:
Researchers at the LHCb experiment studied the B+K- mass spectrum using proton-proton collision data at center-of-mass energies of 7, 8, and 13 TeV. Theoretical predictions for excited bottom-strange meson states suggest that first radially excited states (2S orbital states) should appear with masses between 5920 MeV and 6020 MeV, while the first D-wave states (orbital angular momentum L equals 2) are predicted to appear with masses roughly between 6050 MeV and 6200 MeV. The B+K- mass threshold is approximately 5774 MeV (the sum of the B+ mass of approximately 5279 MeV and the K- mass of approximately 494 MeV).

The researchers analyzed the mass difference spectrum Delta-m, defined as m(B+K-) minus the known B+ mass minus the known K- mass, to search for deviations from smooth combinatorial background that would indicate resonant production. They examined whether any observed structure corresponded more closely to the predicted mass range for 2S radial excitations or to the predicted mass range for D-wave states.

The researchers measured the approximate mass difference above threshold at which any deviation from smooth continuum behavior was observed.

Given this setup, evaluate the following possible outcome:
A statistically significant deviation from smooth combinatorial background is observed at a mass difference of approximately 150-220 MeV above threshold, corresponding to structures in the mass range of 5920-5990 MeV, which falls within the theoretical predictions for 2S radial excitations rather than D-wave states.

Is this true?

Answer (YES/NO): NO